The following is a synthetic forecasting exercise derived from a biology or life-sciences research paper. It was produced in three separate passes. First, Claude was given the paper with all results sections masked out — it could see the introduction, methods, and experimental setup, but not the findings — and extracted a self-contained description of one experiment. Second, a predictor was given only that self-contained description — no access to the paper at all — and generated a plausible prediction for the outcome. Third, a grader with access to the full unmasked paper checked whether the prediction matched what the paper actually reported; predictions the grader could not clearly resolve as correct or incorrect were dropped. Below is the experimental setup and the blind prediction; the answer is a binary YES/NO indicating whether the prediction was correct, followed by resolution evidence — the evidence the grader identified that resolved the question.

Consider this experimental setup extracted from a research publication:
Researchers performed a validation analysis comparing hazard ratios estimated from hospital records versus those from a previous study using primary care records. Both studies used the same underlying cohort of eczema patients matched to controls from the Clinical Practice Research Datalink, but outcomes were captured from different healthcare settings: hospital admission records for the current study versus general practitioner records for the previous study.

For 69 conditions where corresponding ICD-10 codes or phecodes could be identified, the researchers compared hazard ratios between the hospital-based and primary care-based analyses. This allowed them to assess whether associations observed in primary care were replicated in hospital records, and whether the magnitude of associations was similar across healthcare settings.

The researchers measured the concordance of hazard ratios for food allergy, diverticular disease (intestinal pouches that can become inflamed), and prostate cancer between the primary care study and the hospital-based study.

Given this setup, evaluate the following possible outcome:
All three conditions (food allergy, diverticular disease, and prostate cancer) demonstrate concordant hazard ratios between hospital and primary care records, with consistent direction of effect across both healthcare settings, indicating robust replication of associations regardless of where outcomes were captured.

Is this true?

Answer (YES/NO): YES